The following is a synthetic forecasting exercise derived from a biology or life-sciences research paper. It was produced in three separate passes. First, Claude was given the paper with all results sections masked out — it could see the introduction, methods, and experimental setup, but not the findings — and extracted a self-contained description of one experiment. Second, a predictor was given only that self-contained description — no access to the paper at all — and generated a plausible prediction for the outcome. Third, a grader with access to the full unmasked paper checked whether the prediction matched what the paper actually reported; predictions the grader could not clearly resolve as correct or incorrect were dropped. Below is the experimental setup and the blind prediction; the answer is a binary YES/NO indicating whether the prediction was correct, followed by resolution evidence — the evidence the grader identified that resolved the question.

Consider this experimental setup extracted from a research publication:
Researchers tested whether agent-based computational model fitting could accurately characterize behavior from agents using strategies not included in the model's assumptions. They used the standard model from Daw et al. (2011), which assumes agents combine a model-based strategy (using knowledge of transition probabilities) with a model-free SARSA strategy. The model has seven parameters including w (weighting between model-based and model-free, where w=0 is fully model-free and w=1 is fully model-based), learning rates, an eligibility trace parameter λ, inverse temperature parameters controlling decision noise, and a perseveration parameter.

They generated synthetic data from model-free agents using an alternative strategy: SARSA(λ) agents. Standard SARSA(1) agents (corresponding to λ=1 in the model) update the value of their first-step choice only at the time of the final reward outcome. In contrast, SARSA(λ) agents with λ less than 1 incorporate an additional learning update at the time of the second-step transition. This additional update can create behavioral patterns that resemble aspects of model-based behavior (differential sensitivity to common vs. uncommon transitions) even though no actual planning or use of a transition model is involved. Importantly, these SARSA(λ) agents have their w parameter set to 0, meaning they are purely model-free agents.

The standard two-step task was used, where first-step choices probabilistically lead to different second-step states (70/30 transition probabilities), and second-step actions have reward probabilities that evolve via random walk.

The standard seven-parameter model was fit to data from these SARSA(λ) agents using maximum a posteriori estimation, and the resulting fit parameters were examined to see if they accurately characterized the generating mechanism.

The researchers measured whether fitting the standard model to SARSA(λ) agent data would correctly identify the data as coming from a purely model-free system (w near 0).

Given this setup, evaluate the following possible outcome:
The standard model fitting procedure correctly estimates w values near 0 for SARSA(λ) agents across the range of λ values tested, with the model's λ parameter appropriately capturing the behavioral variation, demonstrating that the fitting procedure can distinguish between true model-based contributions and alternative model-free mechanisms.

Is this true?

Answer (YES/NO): YES